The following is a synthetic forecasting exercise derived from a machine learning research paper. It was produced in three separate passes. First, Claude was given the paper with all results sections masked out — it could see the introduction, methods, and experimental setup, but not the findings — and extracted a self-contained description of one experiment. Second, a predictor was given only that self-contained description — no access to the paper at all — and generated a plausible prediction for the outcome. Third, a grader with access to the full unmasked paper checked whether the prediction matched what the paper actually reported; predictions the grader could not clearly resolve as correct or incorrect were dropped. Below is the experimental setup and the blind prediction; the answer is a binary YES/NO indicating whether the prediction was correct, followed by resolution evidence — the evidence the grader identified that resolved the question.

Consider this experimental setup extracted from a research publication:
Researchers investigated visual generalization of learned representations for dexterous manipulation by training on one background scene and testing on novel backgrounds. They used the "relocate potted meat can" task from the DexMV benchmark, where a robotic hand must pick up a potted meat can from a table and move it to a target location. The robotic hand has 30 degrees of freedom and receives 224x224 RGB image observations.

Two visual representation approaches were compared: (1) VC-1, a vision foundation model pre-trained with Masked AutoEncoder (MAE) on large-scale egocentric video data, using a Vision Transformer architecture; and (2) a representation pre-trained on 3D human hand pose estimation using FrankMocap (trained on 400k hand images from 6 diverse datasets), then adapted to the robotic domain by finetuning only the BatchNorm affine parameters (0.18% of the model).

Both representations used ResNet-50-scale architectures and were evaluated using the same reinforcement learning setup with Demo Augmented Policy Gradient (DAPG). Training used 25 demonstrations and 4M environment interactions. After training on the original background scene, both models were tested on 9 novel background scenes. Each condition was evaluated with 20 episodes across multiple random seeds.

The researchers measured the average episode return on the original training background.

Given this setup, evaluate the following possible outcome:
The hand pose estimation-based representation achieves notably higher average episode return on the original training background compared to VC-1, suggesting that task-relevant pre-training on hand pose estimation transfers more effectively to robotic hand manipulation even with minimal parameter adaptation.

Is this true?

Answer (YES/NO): NO